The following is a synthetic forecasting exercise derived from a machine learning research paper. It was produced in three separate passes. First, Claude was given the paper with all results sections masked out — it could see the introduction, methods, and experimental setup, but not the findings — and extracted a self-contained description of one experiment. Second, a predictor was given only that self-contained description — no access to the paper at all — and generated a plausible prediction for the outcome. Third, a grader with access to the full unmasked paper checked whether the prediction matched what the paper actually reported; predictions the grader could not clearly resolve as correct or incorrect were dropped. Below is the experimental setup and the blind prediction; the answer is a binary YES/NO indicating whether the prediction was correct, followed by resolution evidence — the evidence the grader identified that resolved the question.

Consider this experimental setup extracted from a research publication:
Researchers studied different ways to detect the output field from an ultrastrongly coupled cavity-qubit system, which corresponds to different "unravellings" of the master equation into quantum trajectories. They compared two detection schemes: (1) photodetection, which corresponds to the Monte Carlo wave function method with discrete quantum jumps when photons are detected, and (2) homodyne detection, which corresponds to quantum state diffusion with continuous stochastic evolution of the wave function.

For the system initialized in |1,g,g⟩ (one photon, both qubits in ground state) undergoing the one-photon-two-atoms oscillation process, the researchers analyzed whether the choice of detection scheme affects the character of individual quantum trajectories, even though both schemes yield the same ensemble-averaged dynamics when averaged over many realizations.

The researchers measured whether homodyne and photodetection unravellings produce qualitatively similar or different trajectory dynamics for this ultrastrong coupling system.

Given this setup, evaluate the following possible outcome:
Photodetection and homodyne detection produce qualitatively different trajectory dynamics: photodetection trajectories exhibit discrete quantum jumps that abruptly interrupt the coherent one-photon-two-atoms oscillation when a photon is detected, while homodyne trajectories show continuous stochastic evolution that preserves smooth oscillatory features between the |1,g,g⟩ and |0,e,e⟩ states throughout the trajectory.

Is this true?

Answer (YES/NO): YES